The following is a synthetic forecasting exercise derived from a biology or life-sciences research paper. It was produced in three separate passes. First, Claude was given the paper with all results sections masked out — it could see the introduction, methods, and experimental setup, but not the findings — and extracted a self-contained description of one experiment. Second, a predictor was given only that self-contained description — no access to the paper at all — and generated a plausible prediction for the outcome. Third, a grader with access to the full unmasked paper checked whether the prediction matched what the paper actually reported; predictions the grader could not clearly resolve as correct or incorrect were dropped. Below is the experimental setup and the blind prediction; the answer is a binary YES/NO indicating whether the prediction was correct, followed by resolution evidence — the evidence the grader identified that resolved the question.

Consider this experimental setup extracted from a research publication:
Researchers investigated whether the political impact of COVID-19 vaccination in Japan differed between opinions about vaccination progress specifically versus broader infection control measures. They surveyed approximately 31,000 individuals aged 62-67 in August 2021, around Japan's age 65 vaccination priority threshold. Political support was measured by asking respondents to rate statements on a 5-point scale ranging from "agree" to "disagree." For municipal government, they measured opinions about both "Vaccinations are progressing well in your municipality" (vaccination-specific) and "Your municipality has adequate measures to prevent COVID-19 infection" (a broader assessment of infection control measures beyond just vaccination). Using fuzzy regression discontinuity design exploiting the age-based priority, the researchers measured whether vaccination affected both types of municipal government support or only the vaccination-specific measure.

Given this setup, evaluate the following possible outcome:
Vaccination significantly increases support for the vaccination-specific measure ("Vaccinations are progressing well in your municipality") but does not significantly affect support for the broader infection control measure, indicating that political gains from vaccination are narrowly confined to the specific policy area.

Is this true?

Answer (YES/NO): NO